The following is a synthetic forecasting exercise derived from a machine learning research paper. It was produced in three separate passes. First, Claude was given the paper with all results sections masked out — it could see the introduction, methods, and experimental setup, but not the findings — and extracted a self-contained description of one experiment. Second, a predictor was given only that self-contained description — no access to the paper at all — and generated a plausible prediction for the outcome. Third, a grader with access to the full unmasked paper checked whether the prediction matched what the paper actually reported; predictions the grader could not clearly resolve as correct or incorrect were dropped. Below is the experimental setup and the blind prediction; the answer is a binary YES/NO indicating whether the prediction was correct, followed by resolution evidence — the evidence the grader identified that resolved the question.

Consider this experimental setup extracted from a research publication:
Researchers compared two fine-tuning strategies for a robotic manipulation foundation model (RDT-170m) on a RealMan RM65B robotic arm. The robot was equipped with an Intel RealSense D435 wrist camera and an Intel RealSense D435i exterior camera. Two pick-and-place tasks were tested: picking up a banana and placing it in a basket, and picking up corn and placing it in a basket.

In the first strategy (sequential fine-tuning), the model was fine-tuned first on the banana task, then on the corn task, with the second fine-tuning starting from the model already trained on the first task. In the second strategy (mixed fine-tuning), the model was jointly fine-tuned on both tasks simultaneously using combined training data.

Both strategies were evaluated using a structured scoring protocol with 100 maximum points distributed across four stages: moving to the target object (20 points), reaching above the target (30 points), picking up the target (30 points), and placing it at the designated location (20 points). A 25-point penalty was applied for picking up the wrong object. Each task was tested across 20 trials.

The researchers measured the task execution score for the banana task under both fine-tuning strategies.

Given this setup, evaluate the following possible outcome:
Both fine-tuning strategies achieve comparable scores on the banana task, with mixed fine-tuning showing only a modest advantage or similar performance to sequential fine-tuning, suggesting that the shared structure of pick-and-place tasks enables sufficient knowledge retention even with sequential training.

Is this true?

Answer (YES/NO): NO